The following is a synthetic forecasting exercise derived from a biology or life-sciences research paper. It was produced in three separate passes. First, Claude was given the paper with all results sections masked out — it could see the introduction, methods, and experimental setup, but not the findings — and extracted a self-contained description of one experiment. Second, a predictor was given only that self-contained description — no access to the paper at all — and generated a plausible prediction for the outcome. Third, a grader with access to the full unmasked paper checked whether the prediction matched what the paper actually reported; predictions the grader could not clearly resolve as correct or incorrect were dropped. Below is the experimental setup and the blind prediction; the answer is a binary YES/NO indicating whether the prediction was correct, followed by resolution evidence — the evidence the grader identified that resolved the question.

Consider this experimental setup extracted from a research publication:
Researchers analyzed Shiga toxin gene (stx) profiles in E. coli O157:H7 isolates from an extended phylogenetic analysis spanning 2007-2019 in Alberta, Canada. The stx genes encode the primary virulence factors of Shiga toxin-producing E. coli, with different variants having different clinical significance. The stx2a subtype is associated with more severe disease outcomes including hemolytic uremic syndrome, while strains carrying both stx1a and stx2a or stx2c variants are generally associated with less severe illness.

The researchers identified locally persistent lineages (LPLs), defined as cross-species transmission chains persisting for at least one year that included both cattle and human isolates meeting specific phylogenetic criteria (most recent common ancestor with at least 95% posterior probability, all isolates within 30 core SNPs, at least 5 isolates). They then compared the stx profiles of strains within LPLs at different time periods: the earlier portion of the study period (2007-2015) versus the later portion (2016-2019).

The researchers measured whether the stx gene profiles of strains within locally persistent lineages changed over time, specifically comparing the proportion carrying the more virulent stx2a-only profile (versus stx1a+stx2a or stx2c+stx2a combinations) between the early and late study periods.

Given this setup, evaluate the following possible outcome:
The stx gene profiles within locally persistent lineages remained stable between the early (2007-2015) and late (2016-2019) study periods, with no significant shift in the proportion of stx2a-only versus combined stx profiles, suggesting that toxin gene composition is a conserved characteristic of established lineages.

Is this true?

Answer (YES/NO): NO